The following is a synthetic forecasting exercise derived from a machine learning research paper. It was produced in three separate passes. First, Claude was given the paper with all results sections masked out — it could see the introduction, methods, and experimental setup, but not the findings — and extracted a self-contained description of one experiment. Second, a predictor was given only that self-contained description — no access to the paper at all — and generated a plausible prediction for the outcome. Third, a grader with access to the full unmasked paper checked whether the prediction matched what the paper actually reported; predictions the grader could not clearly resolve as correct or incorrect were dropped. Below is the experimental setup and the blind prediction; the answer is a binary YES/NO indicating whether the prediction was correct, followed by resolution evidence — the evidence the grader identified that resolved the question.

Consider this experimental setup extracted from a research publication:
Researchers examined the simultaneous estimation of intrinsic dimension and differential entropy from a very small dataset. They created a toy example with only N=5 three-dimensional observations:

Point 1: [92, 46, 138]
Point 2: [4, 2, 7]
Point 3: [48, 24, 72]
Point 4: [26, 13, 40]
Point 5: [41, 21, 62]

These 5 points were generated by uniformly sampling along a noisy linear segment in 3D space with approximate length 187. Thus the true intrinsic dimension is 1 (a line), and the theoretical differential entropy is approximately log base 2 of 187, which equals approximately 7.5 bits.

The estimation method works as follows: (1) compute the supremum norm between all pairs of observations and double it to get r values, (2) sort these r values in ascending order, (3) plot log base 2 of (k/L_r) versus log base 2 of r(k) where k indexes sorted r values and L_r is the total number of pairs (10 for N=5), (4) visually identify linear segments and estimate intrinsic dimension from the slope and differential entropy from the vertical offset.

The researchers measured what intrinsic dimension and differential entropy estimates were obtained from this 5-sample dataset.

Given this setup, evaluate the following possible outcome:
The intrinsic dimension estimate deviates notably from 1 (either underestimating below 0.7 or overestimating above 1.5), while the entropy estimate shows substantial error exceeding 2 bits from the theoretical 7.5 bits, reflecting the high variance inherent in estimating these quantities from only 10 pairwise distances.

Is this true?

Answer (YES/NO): NO